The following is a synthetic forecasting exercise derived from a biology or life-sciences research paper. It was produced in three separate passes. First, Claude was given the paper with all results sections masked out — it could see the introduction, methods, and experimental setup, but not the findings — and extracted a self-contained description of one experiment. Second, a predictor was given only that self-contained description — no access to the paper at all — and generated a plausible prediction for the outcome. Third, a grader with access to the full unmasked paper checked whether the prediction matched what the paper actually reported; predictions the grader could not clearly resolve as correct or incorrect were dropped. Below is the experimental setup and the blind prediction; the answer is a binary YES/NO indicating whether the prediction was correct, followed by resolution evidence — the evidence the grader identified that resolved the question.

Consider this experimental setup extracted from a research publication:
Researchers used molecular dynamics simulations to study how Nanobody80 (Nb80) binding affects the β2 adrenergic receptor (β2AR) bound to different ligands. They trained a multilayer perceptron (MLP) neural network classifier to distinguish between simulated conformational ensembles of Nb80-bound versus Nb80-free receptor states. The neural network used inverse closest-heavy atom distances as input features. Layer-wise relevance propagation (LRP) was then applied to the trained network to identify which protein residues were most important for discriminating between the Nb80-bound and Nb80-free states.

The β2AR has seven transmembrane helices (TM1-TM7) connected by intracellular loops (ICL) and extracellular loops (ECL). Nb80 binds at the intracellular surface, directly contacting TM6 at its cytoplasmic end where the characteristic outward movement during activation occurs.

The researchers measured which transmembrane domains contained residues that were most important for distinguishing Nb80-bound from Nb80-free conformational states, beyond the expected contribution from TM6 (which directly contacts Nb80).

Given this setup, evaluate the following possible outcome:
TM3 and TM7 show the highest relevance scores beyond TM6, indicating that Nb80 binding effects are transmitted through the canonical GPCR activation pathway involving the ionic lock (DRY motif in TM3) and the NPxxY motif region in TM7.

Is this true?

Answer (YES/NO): NO